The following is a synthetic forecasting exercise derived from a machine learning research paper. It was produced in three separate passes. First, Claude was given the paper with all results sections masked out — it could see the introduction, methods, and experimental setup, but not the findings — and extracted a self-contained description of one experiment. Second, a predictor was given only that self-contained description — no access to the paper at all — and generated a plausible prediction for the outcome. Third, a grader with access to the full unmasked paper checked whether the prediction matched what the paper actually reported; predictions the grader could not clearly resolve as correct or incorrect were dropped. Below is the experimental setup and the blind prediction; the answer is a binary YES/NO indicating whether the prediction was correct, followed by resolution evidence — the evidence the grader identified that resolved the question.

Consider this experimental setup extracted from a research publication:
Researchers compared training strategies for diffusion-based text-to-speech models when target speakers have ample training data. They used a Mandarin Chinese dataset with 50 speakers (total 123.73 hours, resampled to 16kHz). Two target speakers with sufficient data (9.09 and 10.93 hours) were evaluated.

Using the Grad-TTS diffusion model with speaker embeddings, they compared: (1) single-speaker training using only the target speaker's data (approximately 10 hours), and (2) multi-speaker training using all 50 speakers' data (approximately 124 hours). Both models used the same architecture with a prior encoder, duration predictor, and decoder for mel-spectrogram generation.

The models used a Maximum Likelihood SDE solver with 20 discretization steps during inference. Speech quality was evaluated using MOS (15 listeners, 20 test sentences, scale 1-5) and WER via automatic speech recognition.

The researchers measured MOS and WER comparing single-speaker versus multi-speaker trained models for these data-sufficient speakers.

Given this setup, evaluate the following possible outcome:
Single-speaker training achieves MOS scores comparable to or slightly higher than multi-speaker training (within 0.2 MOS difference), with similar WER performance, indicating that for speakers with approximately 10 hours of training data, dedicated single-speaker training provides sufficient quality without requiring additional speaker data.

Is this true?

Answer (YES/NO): YES